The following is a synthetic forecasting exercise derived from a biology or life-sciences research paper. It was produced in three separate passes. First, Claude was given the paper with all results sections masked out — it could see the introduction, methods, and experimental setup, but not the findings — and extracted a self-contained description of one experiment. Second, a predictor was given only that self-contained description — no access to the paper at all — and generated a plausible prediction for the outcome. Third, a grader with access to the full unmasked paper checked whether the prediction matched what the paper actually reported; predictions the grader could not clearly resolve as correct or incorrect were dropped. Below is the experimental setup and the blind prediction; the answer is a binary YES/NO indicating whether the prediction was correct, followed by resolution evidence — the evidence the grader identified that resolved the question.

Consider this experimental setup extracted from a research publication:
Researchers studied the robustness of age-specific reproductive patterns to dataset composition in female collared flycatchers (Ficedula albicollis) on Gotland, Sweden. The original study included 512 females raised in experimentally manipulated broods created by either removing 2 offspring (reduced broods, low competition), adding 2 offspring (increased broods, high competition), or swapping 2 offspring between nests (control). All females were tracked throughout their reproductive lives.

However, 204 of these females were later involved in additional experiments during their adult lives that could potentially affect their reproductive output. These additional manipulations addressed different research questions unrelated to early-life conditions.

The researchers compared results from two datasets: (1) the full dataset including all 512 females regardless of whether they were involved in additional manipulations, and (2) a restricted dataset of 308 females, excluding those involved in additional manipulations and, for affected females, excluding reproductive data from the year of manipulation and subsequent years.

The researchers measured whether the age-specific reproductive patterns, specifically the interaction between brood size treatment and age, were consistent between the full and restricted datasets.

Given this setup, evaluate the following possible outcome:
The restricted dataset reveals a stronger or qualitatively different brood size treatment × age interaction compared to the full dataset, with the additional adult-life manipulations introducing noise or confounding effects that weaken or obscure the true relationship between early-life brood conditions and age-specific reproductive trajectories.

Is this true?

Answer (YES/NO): NO